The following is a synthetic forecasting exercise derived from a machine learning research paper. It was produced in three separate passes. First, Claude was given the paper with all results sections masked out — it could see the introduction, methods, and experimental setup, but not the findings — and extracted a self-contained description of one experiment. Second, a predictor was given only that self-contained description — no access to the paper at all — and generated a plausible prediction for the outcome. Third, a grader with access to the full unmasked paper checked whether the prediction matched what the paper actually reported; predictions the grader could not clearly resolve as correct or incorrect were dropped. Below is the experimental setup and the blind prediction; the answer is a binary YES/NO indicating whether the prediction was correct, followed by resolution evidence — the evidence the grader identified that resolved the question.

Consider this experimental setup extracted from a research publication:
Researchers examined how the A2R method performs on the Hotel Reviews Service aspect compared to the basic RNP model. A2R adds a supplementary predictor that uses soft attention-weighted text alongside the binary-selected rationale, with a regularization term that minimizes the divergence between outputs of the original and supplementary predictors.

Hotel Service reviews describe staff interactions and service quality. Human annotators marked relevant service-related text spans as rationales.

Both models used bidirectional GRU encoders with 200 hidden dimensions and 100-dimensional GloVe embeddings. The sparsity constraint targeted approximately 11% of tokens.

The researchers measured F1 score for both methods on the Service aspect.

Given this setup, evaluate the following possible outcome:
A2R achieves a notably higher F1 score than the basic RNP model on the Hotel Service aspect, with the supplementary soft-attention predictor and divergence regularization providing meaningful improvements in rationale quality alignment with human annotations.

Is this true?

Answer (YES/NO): YES